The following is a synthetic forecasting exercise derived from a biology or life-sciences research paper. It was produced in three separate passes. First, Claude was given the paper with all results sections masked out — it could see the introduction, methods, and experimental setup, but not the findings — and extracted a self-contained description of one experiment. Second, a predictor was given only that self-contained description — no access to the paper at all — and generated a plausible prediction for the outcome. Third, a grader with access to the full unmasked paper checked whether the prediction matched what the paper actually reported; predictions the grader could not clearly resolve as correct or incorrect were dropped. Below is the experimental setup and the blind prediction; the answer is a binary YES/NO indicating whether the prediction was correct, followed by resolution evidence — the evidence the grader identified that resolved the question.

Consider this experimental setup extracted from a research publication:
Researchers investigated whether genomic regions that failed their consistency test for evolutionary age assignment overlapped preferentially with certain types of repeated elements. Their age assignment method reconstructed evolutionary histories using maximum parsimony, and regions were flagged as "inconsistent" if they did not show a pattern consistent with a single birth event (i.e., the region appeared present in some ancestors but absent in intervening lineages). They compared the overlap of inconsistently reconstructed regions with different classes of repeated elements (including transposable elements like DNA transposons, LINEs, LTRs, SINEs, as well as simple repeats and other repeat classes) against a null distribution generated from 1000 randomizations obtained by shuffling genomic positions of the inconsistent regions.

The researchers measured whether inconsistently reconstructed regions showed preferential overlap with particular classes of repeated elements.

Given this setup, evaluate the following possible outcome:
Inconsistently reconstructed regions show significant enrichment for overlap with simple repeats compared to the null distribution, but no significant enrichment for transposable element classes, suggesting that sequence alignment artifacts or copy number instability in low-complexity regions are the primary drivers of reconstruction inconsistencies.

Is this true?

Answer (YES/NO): YES